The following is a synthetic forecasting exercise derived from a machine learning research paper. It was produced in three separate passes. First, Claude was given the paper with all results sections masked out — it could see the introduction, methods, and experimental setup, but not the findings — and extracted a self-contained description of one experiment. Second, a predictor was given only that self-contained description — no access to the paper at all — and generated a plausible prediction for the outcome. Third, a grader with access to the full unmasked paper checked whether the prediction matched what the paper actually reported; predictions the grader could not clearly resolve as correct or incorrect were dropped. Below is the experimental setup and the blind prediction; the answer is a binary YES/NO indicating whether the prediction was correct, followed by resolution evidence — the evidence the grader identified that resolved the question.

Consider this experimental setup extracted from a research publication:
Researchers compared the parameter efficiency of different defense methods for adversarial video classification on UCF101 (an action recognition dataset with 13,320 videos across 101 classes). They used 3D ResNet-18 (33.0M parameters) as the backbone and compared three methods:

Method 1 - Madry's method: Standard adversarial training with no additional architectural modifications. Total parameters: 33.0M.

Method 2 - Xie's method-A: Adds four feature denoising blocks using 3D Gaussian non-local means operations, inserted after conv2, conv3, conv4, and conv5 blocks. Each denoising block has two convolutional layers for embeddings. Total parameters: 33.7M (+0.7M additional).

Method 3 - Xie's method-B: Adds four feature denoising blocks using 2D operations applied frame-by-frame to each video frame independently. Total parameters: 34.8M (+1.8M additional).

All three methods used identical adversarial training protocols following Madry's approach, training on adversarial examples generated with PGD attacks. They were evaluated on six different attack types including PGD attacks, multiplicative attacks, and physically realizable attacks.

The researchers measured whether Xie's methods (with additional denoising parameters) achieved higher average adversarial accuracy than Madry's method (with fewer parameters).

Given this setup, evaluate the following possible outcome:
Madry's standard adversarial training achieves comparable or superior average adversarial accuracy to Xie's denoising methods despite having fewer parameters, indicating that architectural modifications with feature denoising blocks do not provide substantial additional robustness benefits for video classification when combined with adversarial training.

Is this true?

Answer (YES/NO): YES